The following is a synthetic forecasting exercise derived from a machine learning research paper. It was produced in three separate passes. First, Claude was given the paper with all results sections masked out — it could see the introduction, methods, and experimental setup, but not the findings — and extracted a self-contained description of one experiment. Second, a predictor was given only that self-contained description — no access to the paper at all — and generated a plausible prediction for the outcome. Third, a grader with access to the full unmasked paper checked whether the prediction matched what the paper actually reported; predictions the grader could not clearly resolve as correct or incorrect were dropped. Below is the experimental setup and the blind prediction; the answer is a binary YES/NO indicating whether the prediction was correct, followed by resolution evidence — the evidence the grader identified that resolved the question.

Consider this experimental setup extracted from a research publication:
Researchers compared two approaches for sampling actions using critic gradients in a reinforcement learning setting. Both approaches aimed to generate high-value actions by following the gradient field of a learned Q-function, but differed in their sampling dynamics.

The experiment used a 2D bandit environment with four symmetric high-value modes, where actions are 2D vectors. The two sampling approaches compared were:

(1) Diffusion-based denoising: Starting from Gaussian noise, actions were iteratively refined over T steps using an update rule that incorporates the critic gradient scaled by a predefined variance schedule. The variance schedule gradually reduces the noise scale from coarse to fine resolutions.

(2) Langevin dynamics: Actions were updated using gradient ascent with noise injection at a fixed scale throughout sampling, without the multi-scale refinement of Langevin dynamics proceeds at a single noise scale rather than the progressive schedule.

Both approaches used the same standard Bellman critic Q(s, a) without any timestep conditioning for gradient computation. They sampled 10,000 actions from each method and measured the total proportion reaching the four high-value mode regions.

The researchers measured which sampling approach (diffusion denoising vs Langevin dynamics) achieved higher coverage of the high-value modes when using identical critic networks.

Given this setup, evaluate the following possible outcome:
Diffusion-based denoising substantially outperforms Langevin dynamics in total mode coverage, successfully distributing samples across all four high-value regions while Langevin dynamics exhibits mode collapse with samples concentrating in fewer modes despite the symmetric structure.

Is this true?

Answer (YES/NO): NO